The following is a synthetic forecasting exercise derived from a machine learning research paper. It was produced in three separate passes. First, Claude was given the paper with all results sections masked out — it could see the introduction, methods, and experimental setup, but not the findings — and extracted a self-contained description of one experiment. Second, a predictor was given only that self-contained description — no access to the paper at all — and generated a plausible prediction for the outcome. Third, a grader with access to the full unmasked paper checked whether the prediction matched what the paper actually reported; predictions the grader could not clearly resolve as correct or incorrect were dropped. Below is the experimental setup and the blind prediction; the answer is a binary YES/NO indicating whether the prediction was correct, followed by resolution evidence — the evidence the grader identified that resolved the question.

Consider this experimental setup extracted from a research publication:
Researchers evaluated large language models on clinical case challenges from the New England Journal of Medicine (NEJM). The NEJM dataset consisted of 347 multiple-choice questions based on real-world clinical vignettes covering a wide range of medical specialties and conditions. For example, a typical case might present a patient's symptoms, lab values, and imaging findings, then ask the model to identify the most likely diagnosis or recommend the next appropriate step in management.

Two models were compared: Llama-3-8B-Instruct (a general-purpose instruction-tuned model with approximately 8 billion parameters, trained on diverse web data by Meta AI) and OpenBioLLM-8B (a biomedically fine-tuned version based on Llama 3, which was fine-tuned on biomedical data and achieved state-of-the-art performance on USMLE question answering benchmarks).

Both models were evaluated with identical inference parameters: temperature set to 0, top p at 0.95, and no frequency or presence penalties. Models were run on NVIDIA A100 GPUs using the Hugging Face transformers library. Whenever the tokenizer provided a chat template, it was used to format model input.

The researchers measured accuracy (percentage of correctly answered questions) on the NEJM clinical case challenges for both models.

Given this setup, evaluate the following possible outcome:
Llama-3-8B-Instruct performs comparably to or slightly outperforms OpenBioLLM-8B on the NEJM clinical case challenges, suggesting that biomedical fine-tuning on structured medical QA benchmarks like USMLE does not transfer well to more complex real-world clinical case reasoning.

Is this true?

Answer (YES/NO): NO